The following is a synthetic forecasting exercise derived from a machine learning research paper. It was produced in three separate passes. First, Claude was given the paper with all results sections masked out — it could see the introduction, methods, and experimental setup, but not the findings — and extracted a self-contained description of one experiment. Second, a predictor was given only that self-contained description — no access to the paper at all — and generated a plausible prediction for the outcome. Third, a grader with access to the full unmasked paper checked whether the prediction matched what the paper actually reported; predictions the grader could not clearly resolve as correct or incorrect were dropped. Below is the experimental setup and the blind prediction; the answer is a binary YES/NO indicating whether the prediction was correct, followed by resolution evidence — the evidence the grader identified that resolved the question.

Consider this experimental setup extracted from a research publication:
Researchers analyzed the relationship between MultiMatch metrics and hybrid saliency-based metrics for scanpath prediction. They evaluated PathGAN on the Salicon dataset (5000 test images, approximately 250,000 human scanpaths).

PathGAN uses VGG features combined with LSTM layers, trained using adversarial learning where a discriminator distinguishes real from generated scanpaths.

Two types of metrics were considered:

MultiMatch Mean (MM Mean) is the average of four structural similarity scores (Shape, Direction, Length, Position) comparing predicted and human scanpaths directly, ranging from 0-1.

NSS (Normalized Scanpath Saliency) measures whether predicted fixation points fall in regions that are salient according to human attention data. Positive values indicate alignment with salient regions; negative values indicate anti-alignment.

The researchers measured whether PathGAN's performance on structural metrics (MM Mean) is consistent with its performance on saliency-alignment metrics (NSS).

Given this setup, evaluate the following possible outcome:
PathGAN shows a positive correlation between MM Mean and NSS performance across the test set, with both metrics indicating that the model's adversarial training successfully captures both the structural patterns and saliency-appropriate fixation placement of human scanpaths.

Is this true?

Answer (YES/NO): NO